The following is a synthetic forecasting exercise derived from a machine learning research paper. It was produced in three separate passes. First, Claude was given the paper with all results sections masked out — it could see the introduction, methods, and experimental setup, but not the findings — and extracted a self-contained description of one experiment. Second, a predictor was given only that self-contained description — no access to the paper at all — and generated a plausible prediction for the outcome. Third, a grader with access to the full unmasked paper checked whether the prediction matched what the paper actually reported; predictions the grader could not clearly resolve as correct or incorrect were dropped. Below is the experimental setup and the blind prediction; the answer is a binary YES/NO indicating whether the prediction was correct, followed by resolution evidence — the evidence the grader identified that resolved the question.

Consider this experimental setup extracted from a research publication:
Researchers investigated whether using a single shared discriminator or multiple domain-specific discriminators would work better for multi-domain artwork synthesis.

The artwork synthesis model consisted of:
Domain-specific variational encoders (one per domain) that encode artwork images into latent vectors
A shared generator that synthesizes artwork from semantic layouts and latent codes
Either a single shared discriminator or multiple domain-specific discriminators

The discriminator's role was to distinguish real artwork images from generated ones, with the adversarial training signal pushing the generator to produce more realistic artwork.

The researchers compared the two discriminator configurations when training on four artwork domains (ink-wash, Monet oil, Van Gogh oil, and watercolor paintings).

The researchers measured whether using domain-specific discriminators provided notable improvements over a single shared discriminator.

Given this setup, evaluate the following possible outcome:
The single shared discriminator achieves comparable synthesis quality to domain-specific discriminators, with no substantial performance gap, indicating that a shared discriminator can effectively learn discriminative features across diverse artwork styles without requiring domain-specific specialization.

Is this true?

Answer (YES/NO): YES